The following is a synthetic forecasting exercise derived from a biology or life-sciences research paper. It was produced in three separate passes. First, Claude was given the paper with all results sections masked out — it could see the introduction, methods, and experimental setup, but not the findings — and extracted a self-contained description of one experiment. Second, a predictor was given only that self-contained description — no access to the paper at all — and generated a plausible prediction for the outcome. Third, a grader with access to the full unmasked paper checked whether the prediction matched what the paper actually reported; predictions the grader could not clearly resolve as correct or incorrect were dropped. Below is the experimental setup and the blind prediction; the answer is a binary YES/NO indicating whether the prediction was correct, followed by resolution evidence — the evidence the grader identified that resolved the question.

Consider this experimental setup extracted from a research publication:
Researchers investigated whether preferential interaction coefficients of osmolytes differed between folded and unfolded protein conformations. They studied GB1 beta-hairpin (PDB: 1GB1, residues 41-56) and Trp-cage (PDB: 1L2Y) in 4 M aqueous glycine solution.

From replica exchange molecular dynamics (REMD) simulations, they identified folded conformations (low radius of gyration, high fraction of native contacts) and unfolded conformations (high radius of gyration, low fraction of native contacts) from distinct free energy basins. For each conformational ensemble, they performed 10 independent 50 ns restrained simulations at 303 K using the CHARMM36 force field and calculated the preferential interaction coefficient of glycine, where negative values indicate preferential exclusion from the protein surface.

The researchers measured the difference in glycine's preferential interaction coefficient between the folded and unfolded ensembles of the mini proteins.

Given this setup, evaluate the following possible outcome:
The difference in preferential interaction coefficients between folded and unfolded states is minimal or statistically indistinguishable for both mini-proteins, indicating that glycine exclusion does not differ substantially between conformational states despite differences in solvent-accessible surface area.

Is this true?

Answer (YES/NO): NO